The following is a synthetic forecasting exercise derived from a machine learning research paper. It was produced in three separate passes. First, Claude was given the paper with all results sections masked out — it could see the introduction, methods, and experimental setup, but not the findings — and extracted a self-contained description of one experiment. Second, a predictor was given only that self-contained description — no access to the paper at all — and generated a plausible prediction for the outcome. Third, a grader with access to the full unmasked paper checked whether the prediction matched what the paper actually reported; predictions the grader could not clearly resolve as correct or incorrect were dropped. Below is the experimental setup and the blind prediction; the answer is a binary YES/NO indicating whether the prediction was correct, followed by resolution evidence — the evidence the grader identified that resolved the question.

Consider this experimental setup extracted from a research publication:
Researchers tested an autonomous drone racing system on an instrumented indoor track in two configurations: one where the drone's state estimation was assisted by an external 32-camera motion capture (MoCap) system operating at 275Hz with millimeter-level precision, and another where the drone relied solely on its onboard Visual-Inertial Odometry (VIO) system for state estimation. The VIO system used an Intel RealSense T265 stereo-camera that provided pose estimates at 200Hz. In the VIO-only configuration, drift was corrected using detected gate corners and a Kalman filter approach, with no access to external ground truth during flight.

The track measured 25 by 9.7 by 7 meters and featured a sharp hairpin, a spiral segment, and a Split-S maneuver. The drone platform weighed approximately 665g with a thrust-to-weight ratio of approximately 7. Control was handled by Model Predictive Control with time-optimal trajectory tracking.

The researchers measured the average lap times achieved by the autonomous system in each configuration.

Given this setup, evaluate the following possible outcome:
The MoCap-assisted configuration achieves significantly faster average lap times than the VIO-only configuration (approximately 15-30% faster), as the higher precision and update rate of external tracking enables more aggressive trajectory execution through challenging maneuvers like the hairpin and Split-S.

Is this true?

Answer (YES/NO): NO